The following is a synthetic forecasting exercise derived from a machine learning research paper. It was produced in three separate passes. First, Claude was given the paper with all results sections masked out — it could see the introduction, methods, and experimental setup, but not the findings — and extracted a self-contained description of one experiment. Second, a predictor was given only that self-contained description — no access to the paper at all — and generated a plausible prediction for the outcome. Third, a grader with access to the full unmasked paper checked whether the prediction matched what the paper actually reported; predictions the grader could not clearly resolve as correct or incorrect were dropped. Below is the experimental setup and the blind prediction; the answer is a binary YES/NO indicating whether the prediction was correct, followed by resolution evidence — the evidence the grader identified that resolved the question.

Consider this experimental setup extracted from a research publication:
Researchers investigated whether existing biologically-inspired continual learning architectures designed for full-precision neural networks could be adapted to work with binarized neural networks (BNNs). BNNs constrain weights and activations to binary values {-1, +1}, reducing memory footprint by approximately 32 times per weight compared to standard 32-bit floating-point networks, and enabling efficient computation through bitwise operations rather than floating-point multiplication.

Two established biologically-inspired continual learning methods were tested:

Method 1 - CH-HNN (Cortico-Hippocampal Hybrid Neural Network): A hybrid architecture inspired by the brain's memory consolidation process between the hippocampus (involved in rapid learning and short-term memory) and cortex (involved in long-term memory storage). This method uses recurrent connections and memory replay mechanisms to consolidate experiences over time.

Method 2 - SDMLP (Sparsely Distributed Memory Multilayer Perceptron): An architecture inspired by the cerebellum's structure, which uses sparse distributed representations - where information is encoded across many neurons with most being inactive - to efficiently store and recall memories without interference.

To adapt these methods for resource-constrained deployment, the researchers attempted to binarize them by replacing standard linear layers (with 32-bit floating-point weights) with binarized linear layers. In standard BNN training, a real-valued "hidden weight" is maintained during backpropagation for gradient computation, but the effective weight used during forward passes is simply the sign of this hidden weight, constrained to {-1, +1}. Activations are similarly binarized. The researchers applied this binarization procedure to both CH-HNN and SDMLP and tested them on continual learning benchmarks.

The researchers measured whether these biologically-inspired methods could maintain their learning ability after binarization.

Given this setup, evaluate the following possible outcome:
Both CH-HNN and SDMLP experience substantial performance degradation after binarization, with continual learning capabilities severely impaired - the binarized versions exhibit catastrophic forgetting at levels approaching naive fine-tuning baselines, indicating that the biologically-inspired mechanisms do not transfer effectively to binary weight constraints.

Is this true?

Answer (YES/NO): NO